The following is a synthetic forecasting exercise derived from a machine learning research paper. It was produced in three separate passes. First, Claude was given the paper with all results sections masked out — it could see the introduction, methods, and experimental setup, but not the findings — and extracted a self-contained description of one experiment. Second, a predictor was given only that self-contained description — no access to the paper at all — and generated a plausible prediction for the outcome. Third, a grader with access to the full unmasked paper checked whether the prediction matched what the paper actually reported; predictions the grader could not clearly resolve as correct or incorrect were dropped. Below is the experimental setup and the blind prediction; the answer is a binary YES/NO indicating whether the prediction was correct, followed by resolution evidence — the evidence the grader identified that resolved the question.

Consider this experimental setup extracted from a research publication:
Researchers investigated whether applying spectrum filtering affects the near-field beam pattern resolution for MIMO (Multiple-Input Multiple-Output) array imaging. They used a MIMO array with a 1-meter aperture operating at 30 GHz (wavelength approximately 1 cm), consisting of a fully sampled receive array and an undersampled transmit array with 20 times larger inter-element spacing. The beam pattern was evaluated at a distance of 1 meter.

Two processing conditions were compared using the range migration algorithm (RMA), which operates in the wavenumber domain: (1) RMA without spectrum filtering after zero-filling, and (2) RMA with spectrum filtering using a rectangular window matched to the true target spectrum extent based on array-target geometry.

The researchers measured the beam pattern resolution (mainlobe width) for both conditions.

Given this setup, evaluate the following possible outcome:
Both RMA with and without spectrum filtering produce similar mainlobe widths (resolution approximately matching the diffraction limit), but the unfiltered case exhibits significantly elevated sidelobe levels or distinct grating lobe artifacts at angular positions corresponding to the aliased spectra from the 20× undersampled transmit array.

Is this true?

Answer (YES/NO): YES